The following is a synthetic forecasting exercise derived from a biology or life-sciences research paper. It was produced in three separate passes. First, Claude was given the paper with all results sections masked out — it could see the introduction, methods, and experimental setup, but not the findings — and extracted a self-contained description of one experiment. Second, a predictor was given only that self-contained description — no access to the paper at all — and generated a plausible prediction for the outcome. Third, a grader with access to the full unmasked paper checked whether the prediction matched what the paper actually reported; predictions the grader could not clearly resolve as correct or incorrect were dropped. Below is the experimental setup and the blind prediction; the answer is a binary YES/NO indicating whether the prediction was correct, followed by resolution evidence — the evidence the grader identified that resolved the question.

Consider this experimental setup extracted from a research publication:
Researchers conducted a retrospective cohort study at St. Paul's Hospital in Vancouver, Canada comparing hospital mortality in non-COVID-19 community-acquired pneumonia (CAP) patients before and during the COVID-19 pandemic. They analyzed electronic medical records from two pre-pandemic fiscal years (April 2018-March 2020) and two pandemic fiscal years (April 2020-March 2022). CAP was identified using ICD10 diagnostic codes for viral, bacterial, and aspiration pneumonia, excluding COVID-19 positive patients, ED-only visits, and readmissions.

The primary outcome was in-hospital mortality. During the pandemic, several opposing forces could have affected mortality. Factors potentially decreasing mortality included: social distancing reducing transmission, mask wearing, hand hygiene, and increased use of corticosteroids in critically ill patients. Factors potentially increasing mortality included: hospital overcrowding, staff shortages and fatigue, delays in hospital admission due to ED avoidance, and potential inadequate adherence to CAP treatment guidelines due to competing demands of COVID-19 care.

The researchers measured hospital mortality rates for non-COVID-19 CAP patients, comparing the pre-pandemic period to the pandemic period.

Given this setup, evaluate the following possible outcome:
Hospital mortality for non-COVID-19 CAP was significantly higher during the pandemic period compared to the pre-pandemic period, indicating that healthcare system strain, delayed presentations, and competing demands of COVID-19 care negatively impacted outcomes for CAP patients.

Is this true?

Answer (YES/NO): YES